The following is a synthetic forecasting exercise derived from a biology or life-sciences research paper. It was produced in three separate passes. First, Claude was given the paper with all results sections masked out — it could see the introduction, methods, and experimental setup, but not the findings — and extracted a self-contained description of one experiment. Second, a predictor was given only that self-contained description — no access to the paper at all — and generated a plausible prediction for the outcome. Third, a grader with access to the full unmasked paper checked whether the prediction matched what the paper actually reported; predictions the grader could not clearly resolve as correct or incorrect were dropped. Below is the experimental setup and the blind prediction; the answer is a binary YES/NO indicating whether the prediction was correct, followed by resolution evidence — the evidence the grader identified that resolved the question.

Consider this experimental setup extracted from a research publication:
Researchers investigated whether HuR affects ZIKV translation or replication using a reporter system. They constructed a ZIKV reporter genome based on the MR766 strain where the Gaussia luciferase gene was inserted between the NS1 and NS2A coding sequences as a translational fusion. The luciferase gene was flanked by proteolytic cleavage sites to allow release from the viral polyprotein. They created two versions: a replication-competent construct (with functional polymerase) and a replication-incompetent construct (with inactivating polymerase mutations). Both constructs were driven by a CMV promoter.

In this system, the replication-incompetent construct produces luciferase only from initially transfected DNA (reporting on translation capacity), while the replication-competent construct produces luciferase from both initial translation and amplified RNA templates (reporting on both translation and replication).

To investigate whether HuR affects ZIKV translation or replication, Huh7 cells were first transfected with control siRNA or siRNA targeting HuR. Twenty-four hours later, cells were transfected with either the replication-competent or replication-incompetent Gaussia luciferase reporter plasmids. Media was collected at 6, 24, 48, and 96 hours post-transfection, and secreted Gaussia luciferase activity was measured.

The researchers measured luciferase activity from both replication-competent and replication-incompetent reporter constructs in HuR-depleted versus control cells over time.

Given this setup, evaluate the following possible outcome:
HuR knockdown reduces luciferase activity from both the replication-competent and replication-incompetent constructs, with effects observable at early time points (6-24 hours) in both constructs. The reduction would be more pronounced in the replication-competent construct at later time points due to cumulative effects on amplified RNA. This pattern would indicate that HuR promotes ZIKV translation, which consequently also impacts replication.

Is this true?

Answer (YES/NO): NO